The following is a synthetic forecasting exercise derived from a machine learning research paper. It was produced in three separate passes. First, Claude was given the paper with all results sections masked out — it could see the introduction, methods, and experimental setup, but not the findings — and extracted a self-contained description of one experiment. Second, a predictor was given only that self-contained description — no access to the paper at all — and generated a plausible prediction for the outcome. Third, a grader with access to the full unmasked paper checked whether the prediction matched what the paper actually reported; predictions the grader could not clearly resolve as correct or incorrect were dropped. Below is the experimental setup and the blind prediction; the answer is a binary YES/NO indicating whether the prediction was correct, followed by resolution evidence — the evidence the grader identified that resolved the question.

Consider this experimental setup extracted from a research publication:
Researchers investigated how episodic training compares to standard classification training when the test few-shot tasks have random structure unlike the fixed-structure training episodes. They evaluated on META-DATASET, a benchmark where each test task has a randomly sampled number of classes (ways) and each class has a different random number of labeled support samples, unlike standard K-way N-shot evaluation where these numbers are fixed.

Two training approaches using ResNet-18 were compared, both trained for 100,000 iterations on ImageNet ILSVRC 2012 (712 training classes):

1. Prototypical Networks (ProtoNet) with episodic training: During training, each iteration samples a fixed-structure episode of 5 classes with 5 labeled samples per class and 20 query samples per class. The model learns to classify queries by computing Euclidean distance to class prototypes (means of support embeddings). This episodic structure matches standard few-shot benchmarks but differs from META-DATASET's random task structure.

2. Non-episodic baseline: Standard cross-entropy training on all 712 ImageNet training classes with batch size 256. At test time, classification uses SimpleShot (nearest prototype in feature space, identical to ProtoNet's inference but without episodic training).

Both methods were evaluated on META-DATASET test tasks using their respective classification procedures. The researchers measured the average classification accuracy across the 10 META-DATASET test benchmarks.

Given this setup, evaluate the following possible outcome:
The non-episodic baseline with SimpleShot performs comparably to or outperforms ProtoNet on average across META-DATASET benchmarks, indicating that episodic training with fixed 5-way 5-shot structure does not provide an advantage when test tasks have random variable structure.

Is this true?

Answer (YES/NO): YES